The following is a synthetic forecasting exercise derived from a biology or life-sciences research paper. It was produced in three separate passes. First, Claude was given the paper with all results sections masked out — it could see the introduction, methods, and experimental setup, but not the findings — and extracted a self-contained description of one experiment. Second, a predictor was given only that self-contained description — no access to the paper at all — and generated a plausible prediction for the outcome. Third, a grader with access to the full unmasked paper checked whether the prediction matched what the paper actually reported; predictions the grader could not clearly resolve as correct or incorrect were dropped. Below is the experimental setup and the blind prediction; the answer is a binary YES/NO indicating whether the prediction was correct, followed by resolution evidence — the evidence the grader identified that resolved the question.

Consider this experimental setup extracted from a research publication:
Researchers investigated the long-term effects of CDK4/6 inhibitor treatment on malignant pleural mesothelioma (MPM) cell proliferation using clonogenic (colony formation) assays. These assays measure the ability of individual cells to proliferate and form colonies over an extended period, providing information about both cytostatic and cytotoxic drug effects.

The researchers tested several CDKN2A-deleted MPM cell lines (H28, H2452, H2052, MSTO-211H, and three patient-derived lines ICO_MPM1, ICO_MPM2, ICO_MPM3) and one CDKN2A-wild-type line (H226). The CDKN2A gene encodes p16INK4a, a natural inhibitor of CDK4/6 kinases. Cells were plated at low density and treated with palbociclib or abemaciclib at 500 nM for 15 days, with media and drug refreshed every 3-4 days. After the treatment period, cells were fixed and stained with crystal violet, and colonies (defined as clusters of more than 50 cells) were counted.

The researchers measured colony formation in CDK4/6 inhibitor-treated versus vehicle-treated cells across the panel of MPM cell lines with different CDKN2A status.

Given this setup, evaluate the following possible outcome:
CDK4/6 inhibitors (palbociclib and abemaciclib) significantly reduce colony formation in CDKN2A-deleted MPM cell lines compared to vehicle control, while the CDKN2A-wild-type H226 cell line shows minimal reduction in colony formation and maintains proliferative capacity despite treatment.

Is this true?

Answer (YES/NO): NO